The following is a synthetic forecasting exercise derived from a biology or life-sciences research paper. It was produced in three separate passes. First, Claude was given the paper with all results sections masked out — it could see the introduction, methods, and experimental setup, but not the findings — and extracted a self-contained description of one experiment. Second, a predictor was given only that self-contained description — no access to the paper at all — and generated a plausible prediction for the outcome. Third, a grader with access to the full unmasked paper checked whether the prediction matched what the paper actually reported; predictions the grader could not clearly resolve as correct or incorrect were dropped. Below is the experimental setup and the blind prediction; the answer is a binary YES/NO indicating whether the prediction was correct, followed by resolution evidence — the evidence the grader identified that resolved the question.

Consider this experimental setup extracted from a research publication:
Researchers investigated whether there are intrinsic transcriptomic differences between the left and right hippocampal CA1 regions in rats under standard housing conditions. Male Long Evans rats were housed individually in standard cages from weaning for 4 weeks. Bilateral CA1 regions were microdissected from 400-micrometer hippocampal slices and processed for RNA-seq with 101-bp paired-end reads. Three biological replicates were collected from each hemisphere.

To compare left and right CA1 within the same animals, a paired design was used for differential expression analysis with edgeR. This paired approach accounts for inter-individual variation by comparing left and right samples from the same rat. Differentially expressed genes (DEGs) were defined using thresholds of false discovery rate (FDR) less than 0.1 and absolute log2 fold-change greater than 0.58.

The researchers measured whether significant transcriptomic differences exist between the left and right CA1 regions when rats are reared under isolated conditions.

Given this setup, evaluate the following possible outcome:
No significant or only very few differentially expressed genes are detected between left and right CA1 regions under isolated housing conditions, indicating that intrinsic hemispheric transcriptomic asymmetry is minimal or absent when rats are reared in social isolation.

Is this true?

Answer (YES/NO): YES